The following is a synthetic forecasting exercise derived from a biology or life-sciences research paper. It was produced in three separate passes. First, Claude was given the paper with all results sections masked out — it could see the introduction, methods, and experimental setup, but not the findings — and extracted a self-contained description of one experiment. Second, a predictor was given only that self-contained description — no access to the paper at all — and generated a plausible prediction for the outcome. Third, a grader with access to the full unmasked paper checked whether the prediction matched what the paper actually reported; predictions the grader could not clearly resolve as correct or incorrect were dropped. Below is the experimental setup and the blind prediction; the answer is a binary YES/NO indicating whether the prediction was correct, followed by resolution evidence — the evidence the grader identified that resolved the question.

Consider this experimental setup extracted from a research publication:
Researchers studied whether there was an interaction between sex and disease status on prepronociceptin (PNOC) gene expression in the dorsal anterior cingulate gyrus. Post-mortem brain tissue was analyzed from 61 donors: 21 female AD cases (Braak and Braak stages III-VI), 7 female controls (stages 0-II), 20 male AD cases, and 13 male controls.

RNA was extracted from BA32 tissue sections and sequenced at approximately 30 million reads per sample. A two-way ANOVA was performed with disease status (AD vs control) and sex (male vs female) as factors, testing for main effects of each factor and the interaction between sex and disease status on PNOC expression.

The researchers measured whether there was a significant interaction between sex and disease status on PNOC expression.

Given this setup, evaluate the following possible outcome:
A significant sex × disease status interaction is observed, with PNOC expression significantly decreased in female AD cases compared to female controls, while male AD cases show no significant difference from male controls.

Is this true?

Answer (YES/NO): NO